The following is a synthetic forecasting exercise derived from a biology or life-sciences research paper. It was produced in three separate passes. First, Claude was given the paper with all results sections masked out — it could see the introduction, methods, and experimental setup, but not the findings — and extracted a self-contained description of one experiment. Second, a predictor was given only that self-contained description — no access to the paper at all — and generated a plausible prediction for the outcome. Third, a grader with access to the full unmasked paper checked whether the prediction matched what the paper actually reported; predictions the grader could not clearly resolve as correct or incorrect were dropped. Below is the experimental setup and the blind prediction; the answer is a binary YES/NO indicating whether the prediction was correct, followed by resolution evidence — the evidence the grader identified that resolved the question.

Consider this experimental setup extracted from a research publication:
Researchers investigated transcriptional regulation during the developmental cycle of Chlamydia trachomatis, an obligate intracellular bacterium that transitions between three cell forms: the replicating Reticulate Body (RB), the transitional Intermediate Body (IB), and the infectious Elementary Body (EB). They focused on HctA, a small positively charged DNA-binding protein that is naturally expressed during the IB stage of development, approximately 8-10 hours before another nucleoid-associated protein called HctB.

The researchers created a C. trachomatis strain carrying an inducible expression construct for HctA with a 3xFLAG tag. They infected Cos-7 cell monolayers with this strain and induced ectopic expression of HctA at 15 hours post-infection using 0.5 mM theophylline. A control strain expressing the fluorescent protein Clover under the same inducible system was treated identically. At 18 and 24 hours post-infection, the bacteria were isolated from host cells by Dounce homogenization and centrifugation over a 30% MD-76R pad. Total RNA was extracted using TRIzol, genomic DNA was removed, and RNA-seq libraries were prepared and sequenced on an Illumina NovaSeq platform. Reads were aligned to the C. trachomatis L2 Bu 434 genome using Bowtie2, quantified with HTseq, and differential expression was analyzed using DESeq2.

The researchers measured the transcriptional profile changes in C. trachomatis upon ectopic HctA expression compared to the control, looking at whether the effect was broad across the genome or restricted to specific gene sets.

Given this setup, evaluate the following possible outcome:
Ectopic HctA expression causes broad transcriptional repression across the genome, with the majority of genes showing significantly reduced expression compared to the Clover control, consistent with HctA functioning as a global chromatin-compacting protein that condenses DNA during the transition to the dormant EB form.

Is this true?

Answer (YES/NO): NO